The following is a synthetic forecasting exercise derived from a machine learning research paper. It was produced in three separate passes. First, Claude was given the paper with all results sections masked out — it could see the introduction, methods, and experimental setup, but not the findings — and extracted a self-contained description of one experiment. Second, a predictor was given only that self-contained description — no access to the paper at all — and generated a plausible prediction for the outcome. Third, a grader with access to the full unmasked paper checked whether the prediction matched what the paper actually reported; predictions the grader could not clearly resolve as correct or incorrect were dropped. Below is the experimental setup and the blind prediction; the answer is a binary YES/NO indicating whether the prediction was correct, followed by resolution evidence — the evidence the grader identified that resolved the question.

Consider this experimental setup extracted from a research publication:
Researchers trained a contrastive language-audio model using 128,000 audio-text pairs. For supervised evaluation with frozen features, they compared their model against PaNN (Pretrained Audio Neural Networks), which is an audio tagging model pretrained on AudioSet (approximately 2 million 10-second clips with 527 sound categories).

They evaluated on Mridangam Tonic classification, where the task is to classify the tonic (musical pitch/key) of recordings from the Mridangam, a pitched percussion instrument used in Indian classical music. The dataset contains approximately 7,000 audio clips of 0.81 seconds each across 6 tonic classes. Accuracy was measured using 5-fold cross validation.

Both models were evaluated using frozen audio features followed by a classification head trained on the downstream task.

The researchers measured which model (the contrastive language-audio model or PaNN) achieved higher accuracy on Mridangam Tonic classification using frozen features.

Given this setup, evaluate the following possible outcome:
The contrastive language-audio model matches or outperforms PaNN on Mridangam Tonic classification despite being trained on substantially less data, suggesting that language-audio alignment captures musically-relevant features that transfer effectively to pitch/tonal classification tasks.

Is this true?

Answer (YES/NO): NO